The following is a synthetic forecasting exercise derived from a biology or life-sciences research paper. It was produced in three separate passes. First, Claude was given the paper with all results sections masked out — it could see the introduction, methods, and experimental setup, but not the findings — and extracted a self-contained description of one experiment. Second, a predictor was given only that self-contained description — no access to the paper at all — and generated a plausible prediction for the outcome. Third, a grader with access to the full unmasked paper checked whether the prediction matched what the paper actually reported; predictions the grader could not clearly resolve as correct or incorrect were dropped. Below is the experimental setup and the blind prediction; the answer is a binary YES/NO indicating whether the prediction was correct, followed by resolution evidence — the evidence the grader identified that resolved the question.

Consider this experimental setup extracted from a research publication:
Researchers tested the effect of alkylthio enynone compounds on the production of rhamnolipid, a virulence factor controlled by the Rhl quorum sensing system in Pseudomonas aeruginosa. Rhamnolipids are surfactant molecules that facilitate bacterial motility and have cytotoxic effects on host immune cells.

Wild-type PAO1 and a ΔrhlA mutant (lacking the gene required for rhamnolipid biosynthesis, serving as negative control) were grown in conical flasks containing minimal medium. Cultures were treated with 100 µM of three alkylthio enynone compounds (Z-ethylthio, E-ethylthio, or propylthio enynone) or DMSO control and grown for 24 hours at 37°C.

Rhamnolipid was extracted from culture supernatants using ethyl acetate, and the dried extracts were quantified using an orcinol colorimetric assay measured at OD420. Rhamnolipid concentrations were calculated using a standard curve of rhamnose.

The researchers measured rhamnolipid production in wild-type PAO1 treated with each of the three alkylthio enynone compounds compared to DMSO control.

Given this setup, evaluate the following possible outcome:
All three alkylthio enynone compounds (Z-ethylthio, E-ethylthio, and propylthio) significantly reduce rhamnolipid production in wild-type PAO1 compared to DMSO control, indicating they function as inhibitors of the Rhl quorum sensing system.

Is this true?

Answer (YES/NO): YES